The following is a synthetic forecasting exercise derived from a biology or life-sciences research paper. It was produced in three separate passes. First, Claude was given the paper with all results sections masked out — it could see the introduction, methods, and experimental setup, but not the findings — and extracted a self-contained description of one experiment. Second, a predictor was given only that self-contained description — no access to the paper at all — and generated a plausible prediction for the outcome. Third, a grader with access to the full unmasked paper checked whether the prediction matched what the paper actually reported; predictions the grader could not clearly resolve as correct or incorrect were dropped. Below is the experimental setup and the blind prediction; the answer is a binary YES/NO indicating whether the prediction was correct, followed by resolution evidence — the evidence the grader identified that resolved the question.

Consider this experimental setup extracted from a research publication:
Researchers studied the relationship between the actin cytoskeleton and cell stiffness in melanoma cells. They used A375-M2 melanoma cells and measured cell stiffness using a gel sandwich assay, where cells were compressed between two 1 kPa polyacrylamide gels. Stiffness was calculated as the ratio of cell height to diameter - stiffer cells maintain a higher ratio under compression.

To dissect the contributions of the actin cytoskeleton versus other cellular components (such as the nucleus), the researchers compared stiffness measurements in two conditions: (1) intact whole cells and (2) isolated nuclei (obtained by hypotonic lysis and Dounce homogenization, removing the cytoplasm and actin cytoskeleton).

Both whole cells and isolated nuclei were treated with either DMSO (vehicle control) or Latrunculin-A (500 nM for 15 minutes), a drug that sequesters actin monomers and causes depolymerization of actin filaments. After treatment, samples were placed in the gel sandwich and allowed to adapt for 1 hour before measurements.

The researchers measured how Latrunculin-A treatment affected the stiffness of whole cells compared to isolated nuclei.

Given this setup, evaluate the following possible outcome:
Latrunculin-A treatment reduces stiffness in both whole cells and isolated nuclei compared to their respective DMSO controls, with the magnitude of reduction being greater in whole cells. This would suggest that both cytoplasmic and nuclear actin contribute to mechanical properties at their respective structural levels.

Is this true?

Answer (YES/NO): NO